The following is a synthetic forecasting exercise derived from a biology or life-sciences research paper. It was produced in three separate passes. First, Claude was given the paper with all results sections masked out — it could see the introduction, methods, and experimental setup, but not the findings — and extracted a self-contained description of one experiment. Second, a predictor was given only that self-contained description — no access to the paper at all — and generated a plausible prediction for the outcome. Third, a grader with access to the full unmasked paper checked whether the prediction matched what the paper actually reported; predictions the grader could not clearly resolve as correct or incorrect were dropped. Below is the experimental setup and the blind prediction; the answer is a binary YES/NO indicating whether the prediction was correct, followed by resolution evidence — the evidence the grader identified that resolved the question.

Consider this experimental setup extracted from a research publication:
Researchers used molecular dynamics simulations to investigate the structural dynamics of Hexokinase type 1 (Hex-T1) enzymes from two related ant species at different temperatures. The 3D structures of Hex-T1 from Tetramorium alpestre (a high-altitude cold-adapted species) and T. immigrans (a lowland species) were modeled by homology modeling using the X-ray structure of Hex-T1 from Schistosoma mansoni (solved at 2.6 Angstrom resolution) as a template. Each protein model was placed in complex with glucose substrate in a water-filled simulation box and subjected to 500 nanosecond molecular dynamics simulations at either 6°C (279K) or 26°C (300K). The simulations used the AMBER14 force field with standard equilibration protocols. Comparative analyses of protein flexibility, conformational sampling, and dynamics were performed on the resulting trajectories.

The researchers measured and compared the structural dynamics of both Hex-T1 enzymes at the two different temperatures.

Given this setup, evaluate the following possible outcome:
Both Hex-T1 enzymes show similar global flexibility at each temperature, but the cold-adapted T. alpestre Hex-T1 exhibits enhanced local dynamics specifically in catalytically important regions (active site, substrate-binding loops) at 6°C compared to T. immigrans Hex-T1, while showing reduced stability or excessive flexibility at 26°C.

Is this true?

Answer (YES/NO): NO